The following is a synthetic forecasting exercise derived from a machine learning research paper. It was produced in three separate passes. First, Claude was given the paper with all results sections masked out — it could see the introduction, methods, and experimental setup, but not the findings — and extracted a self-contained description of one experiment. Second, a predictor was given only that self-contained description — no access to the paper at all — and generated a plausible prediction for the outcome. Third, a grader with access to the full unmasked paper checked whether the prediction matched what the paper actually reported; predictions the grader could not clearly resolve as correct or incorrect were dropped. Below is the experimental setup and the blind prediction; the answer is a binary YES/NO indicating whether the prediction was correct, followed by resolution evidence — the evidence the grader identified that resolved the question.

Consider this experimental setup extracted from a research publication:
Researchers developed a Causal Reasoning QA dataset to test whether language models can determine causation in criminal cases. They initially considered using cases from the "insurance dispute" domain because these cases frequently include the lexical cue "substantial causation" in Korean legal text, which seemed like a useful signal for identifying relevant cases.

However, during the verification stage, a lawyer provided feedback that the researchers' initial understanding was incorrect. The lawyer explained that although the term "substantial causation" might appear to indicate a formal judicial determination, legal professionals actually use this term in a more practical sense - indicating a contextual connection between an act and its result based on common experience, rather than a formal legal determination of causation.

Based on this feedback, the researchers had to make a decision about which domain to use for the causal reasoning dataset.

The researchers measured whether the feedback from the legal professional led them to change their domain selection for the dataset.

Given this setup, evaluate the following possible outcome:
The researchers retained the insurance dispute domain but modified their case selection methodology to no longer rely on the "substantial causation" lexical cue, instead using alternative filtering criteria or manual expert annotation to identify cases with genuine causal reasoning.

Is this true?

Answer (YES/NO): NO